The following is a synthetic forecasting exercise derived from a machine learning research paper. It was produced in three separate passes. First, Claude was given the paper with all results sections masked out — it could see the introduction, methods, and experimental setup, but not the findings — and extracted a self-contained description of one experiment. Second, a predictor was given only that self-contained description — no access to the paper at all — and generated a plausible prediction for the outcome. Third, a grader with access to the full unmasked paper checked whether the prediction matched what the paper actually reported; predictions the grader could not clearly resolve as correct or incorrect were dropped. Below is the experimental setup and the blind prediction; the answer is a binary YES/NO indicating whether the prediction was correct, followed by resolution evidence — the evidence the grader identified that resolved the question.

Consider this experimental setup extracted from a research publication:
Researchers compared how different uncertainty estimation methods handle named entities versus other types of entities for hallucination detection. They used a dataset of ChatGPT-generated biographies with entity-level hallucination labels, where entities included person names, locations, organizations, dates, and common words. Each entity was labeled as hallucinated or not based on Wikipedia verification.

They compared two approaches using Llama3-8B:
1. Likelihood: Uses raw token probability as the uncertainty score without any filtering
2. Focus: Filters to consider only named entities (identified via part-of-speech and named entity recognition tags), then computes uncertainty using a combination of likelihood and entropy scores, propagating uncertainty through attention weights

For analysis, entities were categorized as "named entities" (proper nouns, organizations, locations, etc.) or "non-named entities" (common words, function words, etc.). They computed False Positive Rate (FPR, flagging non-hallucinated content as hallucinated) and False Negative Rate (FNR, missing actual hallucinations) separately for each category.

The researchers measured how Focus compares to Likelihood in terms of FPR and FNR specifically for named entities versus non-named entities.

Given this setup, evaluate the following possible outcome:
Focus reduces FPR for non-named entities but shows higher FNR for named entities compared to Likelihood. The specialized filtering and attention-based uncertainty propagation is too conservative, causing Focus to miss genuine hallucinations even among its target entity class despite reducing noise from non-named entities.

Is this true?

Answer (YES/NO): NO